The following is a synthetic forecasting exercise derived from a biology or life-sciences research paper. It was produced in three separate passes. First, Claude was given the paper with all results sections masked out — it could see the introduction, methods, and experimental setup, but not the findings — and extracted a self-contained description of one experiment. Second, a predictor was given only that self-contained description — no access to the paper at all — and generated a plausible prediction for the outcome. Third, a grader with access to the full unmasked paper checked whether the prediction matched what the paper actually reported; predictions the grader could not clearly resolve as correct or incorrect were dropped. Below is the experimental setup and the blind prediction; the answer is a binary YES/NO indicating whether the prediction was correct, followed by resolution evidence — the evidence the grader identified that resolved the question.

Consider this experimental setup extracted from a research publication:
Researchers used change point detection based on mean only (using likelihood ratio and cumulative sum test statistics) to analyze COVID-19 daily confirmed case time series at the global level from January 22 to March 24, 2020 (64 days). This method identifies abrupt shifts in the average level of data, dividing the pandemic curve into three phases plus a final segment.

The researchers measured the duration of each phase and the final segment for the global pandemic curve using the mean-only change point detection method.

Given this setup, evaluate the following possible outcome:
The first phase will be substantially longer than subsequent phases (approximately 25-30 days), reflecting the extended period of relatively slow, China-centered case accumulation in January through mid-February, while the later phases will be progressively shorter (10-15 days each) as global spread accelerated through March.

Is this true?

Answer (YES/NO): NO